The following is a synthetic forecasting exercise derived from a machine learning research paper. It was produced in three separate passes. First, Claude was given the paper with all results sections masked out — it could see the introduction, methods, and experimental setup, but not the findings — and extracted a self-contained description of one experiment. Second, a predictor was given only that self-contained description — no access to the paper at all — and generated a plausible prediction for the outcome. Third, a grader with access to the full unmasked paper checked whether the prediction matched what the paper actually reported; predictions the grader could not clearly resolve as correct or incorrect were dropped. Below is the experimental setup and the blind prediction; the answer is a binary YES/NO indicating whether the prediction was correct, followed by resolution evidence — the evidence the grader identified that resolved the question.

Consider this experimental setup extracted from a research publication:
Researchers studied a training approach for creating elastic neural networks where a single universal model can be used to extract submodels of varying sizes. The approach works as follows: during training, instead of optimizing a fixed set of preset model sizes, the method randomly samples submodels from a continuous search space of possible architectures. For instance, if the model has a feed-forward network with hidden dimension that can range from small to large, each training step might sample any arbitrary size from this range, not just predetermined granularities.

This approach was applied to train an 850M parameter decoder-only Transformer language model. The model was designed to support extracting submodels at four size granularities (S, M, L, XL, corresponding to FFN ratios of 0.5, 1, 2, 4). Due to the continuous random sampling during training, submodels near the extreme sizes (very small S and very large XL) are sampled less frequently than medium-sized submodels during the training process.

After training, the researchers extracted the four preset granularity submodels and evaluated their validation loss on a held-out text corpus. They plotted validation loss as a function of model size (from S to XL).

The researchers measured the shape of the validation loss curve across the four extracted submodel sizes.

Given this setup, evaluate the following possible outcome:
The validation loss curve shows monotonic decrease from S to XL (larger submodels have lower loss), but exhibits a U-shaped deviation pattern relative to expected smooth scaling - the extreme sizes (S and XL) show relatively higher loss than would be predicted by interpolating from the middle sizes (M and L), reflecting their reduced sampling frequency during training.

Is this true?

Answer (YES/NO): NO